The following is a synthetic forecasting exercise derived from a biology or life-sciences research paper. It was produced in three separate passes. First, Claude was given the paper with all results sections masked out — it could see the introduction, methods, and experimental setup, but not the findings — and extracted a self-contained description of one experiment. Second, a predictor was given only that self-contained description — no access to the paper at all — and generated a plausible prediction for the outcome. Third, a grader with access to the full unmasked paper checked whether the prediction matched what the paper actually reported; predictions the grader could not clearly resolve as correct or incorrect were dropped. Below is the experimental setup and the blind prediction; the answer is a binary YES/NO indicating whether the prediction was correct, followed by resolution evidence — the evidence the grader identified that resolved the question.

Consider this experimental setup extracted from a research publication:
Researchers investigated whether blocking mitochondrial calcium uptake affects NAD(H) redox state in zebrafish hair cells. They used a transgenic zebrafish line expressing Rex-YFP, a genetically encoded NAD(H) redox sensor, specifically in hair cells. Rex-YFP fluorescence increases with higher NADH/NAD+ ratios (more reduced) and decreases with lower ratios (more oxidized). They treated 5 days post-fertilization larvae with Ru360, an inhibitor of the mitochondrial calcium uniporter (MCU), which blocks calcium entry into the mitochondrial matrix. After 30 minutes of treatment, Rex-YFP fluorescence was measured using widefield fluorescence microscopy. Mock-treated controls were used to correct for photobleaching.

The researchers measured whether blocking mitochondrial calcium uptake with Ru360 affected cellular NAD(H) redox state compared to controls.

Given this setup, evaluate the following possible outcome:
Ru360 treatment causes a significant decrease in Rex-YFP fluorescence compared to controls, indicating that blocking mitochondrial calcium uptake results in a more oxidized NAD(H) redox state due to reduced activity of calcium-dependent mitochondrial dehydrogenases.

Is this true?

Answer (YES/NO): NO